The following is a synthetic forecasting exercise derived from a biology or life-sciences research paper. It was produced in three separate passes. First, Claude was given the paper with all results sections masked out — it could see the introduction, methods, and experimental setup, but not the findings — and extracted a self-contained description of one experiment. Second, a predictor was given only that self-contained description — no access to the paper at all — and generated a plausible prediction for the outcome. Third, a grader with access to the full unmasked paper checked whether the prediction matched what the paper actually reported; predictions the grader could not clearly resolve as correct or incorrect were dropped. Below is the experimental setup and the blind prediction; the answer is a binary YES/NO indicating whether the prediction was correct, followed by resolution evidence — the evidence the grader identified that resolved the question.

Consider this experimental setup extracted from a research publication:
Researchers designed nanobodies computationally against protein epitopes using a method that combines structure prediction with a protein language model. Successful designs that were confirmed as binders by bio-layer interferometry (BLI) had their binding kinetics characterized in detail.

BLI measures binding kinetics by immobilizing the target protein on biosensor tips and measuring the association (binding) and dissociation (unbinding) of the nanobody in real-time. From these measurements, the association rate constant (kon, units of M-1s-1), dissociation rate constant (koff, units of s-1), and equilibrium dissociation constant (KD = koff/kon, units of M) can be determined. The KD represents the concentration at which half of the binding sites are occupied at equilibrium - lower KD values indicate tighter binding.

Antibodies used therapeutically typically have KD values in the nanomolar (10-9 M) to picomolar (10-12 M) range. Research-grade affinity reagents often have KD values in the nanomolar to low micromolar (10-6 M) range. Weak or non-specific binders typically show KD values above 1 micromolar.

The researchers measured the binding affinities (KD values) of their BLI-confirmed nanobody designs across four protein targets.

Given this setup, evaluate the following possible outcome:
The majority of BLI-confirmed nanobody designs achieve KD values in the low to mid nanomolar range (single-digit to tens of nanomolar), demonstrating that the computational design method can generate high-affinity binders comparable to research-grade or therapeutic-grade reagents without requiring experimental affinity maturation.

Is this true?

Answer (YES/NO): NO